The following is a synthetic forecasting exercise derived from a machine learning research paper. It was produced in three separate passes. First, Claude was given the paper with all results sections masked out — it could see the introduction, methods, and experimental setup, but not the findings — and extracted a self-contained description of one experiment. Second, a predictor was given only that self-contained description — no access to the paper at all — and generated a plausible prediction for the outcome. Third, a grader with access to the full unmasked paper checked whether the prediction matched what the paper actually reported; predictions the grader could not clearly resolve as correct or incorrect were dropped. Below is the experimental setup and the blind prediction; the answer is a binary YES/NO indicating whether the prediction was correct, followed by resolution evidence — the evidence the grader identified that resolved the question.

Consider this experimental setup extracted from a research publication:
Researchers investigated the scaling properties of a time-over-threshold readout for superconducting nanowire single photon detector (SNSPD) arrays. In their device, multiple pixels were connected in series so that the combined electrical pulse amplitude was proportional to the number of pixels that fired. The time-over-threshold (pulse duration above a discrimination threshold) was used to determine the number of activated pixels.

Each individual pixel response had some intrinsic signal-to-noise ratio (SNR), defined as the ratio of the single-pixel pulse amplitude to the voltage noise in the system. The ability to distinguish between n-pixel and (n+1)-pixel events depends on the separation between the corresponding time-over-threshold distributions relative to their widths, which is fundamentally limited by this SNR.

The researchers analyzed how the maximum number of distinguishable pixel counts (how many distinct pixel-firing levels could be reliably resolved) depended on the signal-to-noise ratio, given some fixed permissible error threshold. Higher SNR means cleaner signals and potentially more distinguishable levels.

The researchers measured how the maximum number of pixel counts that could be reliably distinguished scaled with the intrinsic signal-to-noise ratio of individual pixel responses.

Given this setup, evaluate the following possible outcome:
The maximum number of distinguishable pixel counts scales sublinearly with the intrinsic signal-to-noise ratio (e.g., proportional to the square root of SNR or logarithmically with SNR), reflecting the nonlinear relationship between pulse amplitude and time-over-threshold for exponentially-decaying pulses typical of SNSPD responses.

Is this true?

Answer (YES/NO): NO